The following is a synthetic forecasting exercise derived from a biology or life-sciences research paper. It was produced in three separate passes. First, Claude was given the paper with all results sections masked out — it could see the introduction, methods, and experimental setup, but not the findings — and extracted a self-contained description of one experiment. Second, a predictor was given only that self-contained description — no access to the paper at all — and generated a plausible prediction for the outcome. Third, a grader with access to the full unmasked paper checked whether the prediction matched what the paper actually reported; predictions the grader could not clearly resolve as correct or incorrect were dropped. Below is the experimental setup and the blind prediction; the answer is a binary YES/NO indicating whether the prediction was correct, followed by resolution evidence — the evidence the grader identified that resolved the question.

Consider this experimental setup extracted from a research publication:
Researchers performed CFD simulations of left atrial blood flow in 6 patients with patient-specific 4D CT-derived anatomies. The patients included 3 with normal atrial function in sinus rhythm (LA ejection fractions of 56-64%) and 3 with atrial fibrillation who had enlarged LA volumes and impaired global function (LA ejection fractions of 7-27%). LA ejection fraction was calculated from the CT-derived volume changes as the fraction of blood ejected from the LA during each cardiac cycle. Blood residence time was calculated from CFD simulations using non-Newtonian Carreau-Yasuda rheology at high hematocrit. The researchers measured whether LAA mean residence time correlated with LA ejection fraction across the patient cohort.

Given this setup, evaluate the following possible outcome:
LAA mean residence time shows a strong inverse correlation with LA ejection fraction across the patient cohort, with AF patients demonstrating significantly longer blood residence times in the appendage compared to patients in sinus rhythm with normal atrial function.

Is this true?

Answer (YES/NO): NO